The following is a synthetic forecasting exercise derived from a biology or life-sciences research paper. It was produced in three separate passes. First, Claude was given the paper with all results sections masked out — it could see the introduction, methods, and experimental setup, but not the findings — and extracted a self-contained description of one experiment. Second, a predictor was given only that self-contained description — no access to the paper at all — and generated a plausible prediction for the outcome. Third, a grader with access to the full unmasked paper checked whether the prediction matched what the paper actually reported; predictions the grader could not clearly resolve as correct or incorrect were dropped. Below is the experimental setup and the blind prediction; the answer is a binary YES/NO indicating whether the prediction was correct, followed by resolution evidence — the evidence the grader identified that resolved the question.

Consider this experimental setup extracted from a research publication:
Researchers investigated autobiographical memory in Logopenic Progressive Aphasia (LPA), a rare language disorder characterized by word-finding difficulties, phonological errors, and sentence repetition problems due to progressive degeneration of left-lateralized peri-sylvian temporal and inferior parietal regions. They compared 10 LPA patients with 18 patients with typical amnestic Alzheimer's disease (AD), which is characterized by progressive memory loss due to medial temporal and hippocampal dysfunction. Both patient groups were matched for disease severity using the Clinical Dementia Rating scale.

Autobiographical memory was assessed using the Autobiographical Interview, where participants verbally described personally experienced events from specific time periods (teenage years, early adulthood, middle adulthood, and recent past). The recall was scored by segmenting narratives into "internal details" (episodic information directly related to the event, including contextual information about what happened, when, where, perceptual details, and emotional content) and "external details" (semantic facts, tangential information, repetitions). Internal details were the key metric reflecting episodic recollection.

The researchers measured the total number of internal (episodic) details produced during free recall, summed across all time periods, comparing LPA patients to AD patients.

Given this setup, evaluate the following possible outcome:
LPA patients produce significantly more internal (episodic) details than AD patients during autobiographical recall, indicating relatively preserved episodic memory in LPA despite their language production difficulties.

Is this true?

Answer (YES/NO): NO